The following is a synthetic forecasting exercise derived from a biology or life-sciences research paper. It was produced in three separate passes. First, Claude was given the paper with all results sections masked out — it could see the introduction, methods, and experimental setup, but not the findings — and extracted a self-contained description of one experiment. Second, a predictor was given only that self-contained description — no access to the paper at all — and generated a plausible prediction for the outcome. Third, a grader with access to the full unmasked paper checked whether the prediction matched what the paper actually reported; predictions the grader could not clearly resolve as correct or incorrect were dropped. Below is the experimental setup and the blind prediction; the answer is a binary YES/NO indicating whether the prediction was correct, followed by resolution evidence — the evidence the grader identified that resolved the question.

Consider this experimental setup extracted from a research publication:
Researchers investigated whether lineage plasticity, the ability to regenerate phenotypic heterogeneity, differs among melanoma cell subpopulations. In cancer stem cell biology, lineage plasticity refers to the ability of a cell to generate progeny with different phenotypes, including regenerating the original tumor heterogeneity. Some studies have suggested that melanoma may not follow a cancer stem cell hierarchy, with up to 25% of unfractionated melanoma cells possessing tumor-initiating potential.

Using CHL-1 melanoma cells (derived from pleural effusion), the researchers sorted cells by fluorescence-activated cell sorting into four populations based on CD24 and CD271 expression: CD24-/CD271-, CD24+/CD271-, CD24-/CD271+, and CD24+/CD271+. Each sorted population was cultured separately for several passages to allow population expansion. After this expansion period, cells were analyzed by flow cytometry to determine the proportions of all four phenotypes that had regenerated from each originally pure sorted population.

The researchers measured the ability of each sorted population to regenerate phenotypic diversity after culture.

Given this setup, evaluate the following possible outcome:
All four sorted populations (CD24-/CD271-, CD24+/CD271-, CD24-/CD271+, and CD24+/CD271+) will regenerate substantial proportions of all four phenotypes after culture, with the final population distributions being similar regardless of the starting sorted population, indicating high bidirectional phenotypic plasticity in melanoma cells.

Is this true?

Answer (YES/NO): NO